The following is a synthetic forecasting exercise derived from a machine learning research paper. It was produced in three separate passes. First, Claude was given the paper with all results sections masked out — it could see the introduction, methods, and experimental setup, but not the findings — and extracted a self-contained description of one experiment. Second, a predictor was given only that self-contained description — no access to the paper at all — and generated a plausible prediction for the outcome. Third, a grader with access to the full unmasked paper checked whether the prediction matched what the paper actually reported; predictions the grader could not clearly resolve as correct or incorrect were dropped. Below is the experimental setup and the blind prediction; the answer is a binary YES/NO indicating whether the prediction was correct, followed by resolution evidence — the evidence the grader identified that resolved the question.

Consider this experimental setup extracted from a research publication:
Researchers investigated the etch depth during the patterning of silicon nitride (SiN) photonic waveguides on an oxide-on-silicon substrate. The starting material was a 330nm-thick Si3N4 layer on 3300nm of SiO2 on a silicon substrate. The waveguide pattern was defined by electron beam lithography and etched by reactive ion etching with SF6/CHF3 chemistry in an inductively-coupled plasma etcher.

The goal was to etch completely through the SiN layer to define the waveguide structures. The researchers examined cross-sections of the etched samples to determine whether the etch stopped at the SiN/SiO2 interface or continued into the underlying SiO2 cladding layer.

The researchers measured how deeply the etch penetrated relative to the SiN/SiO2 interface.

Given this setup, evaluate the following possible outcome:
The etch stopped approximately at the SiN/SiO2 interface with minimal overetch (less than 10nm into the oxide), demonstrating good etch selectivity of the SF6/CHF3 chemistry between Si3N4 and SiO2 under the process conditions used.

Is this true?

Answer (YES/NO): NO